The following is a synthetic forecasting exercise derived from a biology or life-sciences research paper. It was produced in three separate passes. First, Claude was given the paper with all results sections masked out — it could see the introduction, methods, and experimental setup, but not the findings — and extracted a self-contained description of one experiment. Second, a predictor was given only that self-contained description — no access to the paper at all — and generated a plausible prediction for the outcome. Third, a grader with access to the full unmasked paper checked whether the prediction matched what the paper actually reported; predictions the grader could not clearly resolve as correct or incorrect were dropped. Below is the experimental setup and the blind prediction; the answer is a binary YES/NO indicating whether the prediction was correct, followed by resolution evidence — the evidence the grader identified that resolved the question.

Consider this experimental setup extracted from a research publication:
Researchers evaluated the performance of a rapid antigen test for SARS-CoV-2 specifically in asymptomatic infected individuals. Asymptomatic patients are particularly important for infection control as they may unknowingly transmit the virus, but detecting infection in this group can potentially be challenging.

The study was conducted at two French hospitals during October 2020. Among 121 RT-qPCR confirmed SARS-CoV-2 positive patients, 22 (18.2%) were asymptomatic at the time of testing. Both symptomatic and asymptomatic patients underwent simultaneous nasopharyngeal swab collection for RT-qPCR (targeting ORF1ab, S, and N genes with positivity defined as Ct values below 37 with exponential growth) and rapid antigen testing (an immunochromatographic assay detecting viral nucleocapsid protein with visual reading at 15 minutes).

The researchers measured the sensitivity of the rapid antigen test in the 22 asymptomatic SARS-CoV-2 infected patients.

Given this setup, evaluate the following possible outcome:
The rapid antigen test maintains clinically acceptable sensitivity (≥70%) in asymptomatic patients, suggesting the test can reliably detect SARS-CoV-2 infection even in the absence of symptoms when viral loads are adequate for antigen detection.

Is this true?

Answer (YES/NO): YES